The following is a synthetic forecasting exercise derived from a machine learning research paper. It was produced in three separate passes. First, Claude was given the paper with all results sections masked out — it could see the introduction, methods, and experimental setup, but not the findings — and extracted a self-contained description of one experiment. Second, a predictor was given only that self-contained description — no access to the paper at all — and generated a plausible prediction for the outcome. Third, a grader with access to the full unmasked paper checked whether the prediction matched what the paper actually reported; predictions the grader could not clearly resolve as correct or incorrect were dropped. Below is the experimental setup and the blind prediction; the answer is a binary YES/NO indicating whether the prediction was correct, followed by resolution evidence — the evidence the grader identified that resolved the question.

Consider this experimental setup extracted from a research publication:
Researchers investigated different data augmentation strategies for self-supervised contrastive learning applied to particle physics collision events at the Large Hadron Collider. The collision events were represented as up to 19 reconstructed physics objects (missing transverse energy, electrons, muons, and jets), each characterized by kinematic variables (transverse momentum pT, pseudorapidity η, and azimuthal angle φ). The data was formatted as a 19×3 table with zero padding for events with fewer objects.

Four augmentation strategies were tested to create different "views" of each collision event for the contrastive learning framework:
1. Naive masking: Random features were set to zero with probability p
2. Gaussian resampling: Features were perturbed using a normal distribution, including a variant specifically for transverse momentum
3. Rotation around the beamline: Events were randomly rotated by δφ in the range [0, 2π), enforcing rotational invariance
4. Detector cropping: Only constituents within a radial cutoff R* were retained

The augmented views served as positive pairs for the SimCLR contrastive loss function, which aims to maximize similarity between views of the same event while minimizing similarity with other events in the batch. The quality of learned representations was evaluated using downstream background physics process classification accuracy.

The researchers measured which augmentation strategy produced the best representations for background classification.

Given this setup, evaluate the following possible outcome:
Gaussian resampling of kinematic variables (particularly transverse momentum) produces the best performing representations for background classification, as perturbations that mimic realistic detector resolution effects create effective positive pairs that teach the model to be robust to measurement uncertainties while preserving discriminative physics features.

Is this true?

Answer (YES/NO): NO